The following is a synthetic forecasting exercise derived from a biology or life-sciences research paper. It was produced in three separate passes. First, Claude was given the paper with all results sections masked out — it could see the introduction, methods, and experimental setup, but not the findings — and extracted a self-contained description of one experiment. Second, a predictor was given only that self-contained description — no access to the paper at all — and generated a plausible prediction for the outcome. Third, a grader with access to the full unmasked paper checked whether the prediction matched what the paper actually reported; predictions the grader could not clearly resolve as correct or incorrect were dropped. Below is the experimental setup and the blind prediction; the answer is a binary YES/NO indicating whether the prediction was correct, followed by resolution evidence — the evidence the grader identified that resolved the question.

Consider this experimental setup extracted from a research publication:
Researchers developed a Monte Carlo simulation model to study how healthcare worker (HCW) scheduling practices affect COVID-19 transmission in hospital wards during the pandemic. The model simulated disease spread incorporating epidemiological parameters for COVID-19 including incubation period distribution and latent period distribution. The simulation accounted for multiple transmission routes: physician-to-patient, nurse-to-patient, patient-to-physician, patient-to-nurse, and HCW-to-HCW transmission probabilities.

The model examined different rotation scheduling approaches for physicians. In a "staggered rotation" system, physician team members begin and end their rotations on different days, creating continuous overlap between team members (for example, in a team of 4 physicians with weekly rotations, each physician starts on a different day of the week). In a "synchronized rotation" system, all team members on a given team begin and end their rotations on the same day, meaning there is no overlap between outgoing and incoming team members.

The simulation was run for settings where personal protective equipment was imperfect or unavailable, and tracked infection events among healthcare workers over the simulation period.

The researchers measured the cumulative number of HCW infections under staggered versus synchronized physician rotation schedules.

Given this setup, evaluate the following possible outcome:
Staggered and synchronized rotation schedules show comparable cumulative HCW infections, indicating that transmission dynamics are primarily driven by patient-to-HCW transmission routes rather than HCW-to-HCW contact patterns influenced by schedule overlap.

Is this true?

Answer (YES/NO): NO